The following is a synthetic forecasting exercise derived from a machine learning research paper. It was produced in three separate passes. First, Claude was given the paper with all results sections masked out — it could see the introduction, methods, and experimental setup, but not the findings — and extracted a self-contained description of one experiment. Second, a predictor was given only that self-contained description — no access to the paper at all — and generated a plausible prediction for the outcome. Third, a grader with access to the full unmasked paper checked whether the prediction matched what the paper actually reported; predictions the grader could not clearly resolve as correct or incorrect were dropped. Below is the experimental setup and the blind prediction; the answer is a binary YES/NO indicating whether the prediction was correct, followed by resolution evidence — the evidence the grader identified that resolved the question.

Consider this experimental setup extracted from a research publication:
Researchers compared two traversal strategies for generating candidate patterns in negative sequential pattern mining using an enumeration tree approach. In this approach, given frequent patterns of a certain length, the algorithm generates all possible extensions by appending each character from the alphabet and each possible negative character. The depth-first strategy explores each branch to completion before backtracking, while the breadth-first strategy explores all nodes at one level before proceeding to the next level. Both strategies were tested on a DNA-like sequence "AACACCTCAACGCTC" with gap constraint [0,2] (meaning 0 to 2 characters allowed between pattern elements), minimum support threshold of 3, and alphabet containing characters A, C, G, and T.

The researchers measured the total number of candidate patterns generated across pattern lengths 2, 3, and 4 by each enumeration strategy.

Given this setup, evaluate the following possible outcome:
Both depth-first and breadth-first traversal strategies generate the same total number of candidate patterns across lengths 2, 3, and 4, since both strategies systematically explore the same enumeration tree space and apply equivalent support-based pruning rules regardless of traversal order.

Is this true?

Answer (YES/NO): YES